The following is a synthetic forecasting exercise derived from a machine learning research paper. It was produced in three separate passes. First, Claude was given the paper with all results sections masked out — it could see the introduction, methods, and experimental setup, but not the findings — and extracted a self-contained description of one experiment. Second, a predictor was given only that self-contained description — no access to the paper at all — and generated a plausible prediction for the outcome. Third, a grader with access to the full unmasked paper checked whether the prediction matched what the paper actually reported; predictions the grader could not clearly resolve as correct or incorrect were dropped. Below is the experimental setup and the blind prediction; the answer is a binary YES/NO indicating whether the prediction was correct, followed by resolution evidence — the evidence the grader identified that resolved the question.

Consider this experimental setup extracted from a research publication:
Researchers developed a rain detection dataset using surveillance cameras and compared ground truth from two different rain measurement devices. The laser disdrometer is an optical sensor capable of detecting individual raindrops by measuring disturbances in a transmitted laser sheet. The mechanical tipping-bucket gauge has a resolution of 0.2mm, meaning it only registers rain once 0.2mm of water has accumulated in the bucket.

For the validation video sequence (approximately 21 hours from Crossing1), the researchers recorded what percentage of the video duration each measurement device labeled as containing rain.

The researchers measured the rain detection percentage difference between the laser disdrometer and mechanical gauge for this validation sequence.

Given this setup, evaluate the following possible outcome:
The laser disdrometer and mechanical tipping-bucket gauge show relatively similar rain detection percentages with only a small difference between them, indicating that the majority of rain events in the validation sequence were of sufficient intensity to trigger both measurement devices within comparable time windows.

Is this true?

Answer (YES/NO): NO